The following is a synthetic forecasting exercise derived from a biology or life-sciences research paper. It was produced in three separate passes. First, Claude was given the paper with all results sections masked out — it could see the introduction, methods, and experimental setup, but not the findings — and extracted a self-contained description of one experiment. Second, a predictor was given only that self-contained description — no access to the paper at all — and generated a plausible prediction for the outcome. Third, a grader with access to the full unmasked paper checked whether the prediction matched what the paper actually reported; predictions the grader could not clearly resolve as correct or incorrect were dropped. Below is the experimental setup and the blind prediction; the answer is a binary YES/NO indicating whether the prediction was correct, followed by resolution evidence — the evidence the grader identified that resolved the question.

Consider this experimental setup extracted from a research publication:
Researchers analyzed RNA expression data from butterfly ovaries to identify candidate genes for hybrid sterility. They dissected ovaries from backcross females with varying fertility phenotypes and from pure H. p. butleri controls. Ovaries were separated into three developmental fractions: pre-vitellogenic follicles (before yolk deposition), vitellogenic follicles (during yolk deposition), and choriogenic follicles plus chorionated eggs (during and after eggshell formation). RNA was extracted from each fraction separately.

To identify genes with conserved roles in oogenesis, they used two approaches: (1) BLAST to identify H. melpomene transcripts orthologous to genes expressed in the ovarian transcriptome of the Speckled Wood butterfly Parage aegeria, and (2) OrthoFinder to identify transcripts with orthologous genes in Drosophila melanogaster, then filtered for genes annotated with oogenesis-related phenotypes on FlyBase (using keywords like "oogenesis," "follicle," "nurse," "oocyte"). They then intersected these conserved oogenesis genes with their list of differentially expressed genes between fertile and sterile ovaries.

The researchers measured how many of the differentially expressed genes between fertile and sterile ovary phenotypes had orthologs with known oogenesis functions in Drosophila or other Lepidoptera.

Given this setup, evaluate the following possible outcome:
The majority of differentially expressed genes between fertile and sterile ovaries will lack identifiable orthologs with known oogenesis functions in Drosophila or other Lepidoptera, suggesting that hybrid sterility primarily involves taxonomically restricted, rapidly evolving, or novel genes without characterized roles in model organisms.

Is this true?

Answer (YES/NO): NO